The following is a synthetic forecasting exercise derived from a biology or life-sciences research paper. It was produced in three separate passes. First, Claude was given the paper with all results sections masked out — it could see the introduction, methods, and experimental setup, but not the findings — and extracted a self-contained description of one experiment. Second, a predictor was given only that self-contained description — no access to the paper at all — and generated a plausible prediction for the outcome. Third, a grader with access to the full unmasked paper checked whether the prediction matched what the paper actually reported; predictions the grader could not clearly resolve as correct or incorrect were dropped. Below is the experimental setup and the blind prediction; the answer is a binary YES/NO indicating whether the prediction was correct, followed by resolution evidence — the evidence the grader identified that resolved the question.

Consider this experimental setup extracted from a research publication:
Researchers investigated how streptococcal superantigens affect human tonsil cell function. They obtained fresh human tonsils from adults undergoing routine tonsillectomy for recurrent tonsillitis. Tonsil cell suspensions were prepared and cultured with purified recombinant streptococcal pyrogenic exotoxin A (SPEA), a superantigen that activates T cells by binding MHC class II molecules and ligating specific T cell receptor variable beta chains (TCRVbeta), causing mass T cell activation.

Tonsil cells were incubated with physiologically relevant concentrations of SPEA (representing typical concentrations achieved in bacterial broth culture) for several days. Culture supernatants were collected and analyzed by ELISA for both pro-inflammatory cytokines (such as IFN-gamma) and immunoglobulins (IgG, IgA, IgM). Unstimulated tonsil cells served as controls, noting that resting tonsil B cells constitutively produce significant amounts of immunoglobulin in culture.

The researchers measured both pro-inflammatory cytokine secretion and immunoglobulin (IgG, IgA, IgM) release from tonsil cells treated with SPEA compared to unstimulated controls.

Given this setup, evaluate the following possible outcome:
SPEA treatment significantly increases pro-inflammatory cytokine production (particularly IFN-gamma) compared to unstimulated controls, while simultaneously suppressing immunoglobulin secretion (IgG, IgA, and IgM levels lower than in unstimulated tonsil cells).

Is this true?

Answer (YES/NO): YES